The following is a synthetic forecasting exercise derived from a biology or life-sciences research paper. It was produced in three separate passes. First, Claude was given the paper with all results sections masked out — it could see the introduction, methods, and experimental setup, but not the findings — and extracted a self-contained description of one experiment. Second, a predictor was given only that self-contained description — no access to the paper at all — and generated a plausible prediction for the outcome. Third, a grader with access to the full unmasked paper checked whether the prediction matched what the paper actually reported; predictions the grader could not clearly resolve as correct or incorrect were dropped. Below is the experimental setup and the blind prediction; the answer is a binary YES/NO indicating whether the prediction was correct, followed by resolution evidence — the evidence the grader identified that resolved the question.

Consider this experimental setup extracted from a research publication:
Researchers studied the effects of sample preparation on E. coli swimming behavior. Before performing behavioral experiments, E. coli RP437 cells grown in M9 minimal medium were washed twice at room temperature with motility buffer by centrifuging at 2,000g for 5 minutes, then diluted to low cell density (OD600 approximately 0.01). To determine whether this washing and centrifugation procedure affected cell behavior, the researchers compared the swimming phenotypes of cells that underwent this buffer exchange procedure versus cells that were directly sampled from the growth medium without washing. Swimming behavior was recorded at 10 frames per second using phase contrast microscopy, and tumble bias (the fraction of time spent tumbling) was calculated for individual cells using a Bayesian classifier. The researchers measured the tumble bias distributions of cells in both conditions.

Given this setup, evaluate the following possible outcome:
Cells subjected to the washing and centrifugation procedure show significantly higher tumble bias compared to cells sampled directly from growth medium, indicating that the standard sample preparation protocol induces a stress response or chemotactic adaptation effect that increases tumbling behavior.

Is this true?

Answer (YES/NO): NO